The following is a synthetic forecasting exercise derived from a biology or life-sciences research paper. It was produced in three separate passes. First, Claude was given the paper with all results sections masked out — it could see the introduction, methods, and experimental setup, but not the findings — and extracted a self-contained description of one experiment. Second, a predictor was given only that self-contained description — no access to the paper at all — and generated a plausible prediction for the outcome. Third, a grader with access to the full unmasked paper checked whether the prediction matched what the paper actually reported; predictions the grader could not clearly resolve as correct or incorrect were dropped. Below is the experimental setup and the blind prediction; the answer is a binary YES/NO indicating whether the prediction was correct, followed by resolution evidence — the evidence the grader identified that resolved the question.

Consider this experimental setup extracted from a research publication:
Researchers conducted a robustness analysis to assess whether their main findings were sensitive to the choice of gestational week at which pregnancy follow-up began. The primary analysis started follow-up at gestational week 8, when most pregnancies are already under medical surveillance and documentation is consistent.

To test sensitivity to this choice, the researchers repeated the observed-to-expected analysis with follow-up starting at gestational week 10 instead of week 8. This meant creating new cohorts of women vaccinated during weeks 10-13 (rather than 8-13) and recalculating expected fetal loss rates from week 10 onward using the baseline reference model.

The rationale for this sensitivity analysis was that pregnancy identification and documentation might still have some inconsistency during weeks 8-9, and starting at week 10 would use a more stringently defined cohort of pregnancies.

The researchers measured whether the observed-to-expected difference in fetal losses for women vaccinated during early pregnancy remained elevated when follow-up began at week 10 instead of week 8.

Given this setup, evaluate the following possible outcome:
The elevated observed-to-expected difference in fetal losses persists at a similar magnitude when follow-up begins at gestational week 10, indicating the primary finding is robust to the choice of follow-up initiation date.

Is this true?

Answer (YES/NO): YES